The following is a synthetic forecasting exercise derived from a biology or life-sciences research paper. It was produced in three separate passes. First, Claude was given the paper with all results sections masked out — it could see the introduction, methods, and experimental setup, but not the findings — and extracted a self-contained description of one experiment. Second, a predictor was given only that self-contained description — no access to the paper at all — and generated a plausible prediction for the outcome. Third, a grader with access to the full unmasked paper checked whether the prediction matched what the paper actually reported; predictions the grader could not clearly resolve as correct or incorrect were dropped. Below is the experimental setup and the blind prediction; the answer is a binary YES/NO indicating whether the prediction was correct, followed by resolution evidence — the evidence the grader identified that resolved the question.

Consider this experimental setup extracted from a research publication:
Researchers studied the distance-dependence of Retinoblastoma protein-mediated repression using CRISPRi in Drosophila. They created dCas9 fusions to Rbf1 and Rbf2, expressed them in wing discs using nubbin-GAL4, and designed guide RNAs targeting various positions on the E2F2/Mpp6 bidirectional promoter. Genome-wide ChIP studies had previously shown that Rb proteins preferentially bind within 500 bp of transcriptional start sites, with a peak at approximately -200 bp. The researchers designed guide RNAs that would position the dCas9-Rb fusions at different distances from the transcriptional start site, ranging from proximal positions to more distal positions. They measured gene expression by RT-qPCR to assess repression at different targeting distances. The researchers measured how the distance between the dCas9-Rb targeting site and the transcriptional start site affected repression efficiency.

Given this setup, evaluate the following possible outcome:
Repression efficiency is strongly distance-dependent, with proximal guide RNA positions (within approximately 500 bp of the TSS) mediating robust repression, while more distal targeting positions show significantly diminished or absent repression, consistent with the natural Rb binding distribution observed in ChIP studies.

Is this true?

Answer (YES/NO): YES